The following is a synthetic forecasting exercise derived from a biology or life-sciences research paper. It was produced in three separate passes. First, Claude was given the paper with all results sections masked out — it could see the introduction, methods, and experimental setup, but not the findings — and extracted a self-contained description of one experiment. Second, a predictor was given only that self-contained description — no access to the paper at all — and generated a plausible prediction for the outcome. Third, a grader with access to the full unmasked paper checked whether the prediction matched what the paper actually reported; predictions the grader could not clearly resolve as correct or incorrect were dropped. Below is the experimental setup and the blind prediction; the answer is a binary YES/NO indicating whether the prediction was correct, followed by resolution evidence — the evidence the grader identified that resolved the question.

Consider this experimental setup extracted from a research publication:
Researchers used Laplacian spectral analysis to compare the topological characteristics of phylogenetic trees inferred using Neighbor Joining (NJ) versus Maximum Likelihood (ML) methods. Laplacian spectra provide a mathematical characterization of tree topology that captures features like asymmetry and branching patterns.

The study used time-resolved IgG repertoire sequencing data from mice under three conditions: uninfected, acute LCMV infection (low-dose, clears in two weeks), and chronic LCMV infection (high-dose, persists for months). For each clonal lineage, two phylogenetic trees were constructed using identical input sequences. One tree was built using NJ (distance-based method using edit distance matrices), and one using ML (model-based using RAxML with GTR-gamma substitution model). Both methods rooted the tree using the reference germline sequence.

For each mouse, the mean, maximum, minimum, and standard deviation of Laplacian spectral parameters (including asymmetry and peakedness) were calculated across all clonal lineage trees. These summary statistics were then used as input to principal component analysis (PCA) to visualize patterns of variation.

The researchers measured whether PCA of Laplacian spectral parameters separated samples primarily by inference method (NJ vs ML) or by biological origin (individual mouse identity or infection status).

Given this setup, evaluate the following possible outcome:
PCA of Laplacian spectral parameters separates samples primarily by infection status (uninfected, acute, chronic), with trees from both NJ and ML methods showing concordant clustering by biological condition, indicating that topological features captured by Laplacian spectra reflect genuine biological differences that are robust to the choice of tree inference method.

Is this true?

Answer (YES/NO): NO